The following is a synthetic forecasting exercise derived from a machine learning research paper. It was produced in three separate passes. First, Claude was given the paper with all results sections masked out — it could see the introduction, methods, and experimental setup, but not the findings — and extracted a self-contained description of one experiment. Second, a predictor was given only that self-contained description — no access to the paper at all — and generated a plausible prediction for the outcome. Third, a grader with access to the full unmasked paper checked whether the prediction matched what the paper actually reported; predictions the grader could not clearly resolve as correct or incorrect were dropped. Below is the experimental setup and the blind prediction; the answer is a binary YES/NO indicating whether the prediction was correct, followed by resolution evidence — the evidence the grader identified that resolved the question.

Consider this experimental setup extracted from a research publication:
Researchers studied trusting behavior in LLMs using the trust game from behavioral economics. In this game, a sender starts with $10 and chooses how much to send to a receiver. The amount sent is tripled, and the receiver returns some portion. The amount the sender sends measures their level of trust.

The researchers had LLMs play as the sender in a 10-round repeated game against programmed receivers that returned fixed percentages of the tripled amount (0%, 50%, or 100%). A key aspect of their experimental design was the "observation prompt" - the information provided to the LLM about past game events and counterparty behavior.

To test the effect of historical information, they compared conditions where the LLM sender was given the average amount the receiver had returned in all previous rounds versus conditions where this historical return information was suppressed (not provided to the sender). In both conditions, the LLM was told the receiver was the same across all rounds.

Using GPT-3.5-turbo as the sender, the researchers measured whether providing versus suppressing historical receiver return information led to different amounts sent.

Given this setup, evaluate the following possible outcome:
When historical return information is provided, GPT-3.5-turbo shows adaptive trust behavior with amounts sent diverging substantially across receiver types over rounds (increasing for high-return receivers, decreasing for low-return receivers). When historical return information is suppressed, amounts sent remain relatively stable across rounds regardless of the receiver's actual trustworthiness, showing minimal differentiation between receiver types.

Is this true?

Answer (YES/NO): NO